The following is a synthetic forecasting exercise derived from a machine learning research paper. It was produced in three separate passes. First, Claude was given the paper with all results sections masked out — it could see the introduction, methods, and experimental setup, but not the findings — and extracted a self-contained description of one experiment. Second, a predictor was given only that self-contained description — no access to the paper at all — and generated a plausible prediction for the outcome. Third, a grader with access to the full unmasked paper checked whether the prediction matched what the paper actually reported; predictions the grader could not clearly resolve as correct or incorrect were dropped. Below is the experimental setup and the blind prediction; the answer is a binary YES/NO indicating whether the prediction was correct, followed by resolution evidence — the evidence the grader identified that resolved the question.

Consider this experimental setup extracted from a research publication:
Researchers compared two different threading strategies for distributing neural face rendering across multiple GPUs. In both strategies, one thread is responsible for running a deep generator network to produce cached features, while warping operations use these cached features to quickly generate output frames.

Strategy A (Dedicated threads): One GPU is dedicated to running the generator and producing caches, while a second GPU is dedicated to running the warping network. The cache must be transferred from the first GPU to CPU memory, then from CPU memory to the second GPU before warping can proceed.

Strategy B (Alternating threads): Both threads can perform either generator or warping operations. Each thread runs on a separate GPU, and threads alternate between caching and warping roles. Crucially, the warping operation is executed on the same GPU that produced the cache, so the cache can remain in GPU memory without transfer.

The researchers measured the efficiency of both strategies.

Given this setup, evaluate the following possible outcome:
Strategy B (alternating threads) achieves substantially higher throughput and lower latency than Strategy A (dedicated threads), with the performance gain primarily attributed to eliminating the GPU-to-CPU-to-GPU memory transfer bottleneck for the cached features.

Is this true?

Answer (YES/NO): YES